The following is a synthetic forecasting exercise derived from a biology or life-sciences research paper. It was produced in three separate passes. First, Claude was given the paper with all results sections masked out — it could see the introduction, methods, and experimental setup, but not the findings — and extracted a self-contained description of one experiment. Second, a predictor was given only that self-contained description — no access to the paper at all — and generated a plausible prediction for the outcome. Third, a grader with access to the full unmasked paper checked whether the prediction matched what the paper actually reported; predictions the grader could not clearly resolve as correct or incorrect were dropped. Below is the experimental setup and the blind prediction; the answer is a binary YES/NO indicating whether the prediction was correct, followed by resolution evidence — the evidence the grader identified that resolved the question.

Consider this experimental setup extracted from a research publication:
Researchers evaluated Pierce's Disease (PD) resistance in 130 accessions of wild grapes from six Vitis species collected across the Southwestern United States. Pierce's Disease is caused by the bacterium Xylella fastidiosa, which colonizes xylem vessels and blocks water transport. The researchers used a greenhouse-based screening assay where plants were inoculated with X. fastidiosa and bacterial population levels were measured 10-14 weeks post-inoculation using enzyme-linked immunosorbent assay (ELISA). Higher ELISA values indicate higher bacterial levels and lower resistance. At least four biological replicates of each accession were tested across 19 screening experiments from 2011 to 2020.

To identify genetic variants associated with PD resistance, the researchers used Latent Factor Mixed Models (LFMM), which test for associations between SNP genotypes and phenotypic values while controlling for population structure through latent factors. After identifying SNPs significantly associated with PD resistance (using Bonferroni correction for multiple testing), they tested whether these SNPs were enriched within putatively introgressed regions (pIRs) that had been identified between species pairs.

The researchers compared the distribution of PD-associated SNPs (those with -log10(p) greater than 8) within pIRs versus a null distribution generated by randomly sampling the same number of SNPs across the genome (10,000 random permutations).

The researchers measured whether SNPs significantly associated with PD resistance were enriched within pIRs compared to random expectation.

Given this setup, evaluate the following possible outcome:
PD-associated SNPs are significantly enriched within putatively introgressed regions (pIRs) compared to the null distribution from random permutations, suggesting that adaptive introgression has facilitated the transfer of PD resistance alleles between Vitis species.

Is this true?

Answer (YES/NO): YES